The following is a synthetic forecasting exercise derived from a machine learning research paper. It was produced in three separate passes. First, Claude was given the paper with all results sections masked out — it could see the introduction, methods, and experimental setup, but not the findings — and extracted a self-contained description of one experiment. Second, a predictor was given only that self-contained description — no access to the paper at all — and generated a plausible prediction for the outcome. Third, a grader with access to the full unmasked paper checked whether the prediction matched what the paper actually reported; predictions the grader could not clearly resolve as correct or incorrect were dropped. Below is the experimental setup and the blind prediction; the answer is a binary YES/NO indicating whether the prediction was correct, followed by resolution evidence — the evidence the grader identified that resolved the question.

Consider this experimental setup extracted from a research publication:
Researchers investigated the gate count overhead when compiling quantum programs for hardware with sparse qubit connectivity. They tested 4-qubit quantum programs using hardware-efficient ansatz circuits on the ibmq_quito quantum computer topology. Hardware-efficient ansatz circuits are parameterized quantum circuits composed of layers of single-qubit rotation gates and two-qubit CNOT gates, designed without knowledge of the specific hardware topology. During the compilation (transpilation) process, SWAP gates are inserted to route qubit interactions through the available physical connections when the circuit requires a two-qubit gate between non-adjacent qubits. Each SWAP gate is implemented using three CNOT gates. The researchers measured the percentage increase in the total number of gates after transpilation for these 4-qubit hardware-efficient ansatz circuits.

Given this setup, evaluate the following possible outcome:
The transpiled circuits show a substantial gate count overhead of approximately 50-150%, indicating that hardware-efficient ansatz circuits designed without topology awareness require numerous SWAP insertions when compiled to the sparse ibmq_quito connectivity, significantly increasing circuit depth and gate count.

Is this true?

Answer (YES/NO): NO